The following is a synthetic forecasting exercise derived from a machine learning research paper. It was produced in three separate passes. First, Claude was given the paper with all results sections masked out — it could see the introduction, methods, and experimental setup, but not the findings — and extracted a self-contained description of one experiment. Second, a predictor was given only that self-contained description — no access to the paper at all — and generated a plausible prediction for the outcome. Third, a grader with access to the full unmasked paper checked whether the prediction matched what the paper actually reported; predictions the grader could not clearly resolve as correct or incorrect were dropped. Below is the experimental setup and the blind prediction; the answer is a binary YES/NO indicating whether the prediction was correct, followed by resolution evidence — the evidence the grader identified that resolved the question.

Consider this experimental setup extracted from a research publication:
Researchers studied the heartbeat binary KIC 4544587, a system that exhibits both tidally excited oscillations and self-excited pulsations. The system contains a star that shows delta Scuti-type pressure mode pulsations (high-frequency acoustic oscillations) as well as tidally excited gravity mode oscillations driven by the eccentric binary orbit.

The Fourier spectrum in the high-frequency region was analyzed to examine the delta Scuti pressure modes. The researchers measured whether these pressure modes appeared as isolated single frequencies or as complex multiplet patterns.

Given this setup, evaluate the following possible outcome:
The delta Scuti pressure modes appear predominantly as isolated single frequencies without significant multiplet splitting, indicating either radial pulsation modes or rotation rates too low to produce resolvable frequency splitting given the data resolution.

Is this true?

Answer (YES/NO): NO